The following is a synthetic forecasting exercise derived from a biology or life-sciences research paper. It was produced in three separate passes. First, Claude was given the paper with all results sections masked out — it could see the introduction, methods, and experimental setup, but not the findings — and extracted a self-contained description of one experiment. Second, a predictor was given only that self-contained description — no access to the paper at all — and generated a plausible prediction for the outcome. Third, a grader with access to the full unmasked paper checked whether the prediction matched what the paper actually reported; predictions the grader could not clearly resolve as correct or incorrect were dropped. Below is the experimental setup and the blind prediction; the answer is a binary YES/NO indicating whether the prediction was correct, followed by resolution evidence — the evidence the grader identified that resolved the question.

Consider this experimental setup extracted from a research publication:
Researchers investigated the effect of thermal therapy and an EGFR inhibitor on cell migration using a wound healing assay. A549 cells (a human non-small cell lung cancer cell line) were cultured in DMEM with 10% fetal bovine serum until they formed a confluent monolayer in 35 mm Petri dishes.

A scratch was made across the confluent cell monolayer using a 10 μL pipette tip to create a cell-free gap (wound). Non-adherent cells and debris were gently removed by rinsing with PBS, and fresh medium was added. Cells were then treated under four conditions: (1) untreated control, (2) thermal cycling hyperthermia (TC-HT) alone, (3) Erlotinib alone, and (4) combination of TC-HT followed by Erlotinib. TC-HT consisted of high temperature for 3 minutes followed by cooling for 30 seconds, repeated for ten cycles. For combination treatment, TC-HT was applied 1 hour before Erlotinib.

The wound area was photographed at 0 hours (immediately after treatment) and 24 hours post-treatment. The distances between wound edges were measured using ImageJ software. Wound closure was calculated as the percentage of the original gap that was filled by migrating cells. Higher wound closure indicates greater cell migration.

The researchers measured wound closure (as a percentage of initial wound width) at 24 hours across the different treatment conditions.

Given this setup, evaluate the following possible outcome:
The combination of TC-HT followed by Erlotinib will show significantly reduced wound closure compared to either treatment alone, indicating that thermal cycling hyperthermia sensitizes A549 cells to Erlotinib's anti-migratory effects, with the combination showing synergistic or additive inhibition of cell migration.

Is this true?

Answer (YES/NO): YES